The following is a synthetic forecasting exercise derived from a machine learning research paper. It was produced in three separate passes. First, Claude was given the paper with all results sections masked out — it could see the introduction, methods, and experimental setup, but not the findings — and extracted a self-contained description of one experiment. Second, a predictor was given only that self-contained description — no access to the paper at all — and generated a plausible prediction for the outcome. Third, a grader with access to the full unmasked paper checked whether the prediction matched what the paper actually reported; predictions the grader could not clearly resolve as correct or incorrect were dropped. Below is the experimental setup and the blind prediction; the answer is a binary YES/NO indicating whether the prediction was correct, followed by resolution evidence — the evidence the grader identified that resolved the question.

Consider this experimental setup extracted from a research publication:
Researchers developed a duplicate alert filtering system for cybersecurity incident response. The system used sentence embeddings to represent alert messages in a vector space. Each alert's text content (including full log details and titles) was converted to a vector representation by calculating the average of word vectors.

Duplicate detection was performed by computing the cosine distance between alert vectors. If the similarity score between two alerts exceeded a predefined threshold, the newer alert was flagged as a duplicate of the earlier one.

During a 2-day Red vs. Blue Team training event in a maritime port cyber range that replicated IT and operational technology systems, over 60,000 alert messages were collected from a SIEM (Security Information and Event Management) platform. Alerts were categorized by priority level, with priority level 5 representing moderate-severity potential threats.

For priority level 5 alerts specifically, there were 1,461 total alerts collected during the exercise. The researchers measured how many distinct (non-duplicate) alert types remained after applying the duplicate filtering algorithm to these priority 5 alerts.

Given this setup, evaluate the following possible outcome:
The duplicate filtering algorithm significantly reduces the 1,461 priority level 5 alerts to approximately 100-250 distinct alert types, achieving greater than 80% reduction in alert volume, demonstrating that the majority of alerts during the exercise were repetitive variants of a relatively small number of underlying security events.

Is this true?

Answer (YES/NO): NO